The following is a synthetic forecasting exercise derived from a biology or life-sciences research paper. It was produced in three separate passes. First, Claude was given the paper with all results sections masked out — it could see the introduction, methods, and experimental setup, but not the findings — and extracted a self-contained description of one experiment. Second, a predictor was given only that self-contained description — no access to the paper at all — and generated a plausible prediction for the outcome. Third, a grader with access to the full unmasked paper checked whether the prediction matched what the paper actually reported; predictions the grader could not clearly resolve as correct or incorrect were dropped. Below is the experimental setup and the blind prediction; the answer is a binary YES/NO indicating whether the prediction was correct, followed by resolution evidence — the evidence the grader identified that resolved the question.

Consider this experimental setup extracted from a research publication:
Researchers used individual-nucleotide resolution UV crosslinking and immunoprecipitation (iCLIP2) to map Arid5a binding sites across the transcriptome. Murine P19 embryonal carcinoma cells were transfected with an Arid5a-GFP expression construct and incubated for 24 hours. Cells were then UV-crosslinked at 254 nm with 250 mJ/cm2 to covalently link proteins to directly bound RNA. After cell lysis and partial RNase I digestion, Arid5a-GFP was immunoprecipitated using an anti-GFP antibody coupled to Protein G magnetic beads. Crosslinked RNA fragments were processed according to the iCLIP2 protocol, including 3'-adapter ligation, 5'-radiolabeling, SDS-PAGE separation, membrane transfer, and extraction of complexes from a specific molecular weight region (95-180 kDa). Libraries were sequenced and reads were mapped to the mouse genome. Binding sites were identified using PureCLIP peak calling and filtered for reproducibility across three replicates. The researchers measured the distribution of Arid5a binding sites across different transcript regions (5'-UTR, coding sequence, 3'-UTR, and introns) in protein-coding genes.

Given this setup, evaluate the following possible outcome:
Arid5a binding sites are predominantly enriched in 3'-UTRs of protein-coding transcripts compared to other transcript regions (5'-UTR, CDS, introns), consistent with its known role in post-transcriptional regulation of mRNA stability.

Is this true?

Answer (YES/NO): NO